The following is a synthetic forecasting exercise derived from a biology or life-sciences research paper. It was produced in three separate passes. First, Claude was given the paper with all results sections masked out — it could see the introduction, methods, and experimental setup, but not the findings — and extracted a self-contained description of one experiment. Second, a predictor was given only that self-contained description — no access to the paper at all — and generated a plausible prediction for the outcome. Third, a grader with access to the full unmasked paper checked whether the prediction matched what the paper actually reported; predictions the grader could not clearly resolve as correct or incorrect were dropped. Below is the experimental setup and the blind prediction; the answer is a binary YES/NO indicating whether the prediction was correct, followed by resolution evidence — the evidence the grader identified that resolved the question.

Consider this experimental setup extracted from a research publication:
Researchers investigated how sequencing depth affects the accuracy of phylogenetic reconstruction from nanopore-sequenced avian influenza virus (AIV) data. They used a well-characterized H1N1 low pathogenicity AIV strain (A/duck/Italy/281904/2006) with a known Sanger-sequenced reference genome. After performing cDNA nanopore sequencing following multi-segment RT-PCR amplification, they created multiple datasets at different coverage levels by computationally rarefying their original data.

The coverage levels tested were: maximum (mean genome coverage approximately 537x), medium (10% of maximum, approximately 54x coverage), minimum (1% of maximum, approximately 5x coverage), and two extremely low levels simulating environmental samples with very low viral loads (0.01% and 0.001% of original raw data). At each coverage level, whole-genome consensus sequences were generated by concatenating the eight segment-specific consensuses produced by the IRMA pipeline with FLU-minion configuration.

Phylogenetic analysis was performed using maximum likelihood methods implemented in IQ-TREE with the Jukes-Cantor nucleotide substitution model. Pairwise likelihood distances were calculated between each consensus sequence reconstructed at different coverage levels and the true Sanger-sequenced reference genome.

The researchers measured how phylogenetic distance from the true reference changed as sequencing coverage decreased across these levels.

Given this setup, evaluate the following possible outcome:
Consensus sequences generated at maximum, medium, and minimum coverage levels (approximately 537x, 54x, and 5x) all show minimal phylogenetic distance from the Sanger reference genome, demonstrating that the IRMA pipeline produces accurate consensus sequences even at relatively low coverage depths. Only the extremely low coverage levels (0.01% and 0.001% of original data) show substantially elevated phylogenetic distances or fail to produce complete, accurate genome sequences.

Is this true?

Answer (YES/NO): NO